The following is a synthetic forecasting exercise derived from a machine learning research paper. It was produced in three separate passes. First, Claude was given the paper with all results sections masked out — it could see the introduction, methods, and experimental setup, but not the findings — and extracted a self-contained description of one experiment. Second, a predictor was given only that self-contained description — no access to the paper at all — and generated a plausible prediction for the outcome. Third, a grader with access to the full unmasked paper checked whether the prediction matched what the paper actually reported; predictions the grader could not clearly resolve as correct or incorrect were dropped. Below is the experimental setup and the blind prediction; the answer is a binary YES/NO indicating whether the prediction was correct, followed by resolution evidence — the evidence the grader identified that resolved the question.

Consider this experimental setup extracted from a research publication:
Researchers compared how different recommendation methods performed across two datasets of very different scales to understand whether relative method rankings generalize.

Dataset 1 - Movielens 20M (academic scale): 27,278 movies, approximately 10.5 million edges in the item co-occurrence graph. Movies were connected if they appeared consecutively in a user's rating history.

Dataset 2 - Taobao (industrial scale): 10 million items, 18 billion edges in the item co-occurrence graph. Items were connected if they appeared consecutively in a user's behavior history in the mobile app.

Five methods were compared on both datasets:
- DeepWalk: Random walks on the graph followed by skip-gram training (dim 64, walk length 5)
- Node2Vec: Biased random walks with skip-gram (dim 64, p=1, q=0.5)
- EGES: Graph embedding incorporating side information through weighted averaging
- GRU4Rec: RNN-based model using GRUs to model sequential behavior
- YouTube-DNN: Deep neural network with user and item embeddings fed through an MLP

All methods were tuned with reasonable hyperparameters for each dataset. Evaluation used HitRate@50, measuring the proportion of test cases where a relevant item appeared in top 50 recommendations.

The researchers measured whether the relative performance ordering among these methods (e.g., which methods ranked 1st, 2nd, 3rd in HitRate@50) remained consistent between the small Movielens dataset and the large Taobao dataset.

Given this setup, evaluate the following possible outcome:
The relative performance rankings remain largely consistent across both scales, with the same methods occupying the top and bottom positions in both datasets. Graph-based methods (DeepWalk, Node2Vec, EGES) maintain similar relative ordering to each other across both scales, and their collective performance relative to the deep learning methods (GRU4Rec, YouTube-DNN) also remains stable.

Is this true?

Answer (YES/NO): NO